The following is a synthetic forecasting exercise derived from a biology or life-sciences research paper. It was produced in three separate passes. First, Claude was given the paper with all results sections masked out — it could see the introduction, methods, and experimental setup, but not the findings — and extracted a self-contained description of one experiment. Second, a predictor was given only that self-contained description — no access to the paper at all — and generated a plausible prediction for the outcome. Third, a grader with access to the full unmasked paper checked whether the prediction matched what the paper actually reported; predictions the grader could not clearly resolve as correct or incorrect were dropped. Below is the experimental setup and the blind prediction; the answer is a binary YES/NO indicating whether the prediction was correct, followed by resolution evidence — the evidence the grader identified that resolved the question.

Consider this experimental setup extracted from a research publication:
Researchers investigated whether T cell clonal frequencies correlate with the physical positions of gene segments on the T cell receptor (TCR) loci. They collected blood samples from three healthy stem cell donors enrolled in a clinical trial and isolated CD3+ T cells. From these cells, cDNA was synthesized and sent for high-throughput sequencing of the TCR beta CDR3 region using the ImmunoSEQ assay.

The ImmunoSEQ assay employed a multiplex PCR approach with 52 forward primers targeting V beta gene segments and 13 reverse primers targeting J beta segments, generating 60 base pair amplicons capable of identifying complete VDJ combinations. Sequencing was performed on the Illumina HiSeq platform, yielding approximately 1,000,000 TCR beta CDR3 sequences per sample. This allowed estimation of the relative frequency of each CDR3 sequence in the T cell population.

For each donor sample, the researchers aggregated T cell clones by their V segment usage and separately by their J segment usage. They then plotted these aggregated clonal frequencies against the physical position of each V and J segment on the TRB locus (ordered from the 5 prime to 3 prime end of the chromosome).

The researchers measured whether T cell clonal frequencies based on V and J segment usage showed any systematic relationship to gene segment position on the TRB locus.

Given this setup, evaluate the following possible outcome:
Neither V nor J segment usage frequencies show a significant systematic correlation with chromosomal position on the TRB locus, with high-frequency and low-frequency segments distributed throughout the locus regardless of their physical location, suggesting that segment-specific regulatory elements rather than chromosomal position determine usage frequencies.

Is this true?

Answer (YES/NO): NO